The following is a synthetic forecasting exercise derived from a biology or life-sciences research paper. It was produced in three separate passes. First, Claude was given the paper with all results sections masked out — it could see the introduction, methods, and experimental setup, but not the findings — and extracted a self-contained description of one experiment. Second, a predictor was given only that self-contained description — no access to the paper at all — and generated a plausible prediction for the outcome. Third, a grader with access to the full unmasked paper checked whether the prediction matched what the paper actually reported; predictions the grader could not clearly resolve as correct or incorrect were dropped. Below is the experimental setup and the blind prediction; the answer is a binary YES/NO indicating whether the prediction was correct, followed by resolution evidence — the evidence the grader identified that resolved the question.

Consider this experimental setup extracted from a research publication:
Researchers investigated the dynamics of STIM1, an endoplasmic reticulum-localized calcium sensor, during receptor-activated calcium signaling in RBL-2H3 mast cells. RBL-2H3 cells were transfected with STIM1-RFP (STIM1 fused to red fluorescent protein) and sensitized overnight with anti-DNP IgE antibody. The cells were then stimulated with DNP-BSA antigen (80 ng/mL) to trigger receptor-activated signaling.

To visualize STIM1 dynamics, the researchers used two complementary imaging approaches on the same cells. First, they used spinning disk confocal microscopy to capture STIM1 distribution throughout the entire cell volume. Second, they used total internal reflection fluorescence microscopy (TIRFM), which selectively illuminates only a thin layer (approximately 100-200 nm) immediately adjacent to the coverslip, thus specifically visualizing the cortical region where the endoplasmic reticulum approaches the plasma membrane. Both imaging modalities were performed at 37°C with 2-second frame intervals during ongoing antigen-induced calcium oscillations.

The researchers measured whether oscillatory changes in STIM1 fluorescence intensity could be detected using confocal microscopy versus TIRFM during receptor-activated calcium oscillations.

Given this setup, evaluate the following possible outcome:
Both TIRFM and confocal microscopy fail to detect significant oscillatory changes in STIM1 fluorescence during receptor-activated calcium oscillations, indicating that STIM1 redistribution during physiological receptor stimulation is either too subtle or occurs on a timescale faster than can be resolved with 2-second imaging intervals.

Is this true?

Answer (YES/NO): NO